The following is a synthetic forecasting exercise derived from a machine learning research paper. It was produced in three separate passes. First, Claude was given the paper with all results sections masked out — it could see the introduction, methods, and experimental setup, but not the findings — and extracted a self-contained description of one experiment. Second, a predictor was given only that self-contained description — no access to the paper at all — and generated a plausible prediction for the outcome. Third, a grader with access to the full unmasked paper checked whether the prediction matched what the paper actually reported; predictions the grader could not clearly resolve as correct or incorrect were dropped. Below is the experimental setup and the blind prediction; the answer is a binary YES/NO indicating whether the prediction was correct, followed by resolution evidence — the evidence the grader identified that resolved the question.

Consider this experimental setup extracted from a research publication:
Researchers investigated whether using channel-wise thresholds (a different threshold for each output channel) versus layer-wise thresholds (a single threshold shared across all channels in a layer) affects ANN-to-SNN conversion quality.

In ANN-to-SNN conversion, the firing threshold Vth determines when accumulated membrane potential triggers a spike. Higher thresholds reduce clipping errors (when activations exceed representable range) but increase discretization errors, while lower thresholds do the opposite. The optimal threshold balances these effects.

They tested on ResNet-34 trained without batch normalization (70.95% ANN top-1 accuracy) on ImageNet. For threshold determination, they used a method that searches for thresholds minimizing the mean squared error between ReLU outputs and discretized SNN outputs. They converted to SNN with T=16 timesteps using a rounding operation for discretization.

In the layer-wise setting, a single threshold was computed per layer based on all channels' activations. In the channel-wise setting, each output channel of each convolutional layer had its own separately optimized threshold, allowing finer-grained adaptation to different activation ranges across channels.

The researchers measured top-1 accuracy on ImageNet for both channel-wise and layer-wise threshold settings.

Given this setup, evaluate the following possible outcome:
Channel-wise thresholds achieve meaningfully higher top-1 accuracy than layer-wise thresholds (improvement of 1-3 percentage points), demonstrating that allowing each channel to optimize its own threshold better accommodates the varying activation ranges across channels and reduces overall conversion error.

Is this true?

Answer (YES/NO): NO